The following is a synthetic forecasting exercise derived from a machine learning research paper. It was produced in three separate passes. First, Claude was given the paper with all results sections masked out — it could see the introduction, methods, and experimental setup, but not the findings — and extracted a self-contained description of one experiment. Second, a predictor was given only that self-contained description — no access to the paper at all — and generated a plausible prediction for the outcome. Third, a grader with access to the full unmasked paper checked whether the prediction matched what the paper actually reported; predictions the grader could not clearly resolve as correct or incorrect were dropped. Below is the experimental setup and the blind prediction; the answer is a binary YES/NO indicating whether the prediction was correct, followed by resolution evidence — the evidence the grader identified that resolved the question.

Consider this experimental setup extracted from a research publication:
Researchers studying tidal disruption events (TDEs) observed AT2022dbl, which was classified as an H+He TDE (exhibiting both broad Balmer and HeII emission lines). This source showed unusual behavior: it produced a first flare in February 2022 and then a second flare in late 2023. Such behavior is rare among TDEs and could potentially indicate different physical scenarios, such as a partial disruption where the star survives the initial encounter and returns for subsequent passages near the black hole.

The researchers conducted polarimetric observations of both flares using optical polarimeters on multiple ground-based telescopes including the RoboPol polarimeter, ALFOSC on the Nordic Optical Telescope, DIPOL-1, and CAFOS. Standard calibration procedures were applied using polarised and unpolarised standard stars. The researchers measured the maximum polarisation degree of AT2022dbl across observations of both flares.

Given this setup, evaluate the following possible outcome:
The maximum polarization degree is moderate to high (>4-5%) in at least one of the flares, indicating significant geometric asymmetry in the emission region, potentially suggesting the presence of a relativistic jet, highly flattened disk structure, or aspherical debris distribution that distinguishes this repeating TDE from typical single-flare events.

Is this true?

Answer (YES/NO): NO